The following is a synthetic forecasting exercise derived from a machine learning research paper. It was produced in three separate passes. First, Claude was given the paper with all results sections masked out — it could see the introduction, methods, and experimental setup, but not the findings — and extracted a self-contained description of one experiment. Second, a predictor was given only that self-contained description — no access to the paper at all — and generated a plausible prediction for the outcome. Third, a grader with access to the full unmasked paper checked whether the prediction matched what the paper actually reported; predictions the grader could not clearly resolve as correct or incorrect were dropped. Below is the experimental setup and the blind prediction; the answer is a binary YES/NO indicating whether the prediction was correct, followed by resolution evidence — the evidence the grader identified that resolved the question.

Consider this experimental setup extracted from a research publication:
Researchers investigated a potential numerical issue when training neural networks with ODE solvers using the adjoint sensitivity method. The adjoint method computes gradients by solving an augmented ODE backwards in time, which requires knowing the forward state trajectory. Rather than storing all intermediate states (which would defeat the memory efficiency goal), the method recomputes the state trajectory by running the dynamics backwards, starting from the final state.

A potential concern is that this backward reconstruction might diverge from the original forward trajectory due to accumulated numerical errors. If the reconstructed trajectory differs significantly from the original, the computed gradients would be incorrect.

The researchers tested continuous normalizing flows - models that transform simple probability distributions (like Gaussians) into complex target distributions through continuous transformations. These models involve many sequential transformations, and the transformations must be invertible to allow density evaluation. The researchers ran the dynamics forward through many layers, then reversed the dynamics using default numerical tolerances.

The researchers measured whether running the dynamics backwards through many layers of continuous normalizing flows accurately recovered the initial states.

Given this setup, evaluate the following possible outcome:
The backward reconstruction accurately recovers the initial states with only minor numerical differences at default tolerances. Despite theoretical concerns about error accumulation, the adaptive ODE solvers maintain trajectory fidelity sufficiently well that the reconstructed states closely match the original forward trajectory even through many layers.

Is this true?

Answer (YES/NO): YES